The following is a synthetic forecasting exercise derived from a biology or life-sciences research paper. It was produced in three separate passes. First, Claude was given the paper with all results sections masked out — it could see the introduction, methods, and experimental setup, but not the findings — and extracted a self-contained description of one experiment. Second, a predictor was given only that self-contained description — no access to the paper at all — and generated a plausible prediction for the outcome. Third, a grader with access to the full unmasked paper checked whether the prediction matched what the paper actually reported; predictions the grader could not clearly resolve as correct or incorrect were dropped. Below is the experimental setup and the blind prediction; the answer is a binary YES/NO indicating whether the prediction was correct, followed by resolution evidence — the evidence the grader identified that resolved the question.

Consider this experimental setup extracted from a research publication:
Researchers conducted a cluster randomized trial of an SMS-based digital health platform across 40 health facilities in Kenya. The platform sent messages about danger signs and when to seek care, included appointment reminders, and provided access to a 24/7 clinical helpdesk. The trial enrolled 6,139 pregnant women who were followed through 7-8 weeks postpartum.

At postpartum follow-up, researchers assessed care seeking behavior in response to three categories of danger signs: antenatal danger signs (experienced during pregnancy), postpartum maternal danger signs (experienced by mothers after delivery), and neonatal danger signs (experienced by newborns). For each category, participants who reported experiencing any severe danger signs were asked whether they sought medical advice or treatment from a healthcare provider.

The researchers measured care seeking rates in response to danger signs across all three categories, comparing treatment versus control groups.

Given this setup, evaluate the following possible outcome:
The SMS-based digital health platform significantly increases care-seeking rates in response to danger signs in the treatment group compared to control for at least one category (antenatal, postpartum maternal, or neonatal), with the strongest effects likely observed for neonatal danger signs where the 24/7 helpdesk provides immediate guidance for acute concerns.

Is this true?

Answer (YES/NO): NO